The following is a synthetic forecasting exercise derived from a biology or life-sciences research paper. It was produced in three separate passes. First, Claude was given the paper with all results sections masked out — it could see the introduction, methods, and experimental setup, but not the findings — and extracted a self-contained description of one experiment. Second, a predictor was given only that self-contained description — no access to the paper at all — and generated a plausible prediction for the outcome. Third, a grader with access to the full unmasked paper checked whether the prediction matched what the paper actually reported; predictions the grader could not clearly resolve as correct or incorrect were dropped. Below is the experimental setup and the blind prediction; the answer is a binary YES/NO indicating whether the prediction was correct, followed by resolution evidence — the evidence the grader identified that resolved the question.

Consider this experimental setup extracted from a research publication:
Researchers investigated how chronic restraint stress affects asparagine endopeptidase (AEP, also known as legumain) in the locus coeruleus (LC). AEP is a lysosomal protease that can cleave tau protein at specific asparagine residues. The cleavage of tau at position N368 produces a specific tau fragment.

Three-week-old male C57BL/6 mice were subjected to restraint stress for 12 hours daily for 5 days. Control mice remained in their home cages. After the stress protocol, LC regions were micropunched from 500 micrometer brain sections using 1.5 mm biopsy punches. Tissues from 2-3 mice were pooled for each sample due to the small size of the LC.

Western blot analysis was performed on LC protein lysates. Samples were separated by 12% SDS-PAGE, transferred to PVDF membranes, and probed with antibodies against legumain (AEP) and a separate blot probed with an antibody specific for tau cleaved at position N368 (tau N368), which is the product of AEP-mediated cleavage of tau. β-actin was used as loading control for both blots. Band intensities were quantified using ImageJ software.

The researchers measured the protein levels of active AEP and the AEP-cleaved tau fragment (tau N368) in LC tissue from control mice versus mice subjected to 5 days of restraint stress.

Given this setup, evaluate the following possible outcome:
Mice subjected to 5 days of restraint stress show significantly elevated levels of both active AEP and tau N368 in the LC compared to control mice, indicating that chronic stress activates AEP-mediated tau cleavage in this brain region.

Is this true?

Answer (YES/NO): YES